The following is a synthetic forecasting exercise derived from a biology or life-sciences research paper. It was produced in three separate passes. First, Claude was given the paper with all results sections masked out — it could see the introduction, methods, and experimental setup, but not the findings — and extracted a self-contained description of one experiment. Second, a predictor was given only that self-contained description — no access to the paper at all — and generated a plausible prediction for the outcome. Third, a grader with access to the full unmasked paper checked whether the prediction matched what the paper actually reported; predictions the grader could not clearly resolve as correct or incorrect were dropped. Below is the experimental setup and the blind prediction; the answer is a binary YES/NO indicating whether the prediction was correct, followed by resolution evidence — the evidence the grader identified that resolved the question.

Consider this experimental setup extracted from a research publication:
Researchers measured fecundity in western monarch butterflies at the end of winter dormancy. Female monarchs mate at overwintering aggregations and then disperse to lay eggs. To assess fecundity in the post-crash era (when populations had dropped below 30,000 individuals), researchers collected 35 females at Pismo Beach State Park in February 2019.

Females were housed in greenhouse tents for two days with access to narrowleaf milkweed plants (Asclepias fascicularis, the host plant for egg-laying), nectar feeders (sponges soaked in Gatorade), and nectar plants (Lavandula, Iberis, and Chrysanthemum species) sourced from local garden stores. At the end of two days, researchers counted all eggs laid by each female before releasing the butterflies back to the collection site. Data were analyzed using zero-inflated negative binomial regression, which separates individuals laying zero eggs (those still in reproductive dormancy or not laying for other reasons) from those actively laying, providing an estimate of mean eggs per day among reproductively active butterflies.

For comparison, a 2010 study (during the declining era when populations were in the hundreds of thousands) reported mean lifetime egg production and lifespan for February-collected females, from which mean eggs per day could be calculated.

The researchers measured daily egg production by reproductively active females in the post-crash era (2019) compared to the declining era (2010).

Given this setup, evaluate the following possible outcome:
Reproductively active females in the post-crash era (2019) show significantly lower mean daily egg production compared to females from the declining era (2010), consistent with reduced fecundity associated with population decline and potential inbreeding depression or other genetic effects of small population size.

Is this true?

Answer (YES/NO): NO